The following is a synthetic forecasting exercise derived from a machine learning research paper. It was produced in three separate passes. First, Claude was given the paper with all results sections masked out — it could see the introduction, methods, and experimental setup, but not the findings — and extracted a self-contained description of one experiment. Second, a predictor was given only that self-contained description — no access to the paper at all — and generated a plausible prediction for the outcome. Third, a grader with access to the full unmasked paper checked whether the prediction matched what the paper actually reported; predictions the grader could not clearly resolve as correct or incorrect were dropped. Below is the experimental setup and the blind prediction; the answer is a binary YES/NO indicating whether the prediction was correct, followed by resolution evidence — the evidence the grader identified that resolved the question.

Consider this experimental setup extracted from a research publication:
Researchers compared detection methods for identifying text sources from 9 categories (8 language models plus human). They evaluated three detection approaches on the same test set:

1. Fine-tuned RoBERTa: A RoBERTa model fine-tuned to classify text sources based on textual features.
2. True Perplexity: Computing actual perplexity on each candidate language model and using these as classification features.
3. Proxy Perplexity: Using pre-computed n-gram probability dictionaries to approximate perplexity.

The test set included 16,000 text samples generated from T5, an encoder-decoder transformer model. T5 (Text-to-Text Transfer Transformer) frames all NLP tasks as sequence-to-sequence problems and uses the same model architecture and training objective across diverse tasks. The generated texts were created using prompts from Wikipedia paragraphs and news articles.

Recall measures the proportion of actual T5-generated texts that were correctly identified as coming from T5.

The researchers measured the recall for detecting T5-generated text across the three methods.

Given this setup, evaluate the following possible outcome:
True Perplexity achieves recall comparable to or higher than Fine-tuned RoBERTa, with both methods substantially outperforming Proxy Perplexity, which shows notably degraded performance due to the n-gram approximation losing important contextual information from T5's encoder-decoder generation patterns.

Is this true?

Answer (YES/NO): NO